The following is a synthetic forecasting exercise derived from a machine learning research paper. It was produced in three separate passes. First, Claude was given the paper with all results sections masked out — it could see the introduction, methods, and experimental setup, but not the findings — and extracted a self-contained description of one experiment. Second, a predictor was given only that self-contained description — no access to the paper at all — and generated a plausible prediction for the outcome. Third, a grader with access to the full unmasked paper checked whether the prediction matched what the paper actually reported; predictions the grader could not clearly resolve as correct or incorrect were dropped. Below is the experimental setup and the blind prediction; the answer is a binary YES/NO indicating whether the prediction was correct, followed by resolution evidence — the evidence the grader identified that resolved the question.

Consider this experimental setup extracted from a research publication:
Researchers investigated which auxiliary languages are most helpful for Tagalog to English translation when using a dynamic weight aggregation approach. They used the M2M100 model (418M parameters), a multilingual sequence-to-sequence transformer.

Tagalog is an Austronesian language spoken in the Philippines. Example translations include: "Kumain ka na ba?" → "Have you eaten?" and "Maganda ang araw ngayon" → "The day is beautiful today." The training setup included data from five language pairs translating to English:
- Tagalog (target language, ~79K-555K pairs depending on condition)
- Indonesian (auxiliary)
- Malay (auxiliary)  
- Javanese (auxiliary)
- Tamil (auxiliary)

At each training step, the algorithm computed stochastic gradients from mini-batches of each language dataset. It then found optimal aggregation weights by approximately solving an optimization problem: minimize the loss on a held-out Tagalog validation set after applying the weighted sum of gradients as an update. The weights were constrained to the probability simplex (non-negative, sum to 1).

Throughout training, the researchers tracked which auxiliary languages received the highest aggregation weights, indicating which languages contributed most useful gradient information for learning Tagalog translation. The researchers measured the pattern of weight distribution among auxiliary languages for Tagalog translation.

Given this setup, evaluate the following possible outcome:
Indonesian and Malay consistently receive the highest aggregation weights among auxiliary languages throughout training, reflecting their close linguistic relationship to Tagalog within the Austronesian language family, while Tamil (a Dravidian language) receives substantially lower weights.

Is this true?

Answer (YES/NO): YES